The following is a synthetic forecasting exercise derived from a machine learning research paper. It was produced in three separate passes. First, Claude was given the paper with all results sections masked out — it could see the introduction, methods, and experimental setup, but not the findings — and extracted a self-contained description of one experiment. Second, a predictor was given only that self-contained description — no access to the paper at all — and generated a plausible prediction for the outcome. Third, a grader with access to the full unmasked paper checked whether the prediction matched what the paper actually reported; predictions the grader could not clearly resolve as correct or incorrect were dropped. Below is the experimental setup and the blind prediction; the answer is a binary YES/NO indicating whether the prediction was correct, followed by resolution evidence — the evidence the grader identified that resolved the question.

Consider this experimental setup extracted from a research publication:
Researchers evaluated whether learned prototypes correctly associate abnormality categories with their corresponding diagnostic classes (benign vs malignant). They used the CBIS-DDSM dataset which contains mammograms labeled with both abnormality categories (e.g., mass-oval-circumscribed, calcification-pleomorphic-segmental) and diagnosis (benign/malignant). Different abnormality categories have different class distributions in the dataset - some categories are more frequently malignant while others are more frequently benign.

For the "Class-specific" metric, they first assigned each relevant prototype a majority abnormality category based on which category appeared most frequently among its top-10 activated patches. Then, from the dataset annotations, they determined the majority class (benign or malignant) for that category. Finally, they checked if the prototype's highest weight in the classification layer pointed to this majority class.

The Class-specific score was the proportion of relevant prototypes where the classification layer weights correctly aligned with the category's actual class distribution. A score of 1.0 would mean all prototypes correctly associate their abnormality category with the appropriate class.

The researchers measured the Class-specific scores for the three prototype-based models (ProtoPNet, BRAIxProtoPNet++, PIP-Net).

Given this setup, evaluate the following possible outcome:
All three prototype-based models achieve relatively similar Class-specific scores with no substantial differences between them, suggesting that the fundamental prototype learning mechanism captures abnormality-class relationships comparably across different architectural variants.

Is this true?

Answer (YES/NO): NO